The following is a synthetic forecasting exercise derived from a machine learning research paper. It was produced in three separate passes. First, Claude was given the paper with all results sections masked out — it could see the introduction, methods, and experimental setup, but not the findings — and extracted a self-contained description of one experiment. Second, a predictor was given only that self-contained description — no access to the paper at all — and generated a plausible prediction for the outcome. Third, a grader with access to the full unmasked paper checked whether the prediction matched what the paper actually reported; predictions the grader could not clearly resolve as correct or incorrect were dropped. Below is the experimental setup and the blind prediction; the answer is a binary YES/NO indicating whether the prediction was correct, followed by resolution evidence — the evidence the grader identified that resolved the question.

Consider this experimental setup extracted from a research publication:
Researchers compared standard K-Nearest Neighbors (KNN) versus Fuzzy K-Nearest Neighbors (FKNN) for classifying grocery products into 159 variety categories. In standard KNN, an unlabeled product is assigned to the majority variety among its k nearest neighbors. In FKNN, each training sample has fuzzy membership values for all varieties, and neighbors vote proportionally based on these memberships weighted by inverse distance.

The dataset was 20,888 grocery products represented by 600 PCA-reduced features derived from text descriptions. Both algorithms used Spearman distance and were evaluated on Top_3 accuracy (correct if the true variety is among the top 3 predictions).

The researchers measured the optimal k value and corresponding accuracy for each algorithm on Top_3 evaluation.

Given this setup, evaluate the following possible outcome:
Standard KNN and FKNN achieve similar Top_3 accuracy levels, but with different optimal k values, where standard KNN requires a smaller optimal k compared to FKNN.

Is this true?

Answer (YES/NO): NO